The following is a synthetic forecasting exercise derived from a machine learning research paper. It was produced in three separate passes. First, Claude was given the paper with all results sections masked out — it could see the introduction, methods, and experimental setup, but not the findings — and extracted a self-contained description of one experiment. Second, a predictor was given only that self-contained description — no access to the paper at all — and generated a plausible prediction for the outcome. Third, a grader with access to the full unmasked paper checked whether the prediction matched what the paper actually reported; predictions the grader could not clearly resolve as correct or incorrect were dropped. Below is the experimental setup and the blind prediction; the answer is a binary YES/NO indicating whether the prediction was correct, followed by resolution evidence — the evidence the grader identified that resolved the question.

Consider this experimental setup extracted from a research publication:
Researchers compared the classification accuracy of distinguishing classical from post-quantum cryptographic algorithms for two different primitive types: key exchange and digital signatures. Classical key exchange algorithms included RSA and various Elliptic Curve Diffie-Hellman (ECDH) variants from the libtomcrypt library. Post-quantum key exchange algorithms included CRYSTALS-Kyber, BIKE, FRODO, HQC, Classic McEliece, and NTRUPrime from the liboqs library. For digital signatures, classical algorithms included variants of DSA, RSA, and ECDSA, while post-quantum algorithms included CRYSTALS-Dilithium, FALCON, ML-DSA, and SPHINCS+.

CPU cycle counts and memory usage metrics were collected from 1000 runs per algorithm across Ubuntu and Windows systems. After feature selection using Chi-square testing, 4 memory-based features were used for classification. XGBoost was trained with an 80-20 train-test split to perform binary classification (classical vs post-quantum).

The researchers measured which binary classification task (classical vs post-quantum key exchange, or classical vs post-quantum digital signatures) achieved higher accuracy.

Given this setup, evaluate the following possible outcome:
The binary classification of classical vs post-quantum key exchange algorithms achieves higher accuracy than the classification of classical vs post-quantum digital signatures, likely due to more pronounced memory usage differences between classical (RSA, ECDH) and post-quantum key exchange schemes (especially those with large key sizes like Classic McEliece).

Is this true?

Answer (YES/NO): NO